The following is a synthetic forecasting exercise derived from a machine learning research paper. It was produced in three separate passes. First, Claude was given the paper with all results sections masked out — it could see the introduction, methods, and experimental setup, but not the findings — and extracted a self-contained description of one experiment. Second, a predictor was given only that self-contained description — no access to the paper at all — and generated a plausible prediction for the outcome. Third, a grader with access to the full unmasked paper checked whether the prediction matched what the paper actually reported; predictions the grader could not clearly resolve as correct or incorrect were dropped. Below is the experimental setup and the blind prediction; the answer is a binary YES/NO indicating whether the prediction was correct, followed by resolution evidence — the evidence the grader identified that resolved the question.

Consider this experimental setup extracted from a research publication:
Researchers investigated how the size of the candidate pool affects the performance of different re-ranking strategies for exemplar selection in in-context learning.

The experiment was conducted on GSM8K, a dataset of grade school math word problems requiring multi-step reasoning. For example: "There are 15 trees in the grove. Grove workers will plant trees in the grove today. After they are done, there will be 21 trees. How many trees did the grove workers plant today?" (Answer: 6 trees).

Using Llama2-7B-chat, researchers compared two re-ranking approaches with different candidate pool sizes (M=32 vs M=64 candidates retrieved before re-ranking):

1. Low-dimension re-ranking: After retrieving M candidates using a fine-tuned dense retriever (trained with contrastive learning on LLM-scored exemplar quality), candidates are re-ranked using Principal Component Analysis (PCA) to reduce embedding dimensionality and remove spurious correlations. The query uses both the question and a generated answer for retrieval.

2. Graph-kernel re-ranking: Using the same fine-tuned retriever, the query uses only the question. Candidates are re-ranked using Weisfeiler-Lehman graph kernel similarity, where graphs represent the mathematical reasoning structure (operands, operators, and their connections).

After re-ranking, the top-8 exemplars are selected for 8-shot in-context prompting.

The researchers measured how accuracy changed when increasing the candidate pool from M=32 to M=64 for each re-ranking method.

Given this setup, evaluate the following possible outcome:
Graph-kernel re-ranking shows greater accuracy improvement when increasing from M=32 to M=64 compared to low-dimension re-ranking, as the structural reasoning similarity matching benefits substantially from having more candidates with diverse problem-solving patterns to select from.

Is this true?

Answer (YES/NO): YES